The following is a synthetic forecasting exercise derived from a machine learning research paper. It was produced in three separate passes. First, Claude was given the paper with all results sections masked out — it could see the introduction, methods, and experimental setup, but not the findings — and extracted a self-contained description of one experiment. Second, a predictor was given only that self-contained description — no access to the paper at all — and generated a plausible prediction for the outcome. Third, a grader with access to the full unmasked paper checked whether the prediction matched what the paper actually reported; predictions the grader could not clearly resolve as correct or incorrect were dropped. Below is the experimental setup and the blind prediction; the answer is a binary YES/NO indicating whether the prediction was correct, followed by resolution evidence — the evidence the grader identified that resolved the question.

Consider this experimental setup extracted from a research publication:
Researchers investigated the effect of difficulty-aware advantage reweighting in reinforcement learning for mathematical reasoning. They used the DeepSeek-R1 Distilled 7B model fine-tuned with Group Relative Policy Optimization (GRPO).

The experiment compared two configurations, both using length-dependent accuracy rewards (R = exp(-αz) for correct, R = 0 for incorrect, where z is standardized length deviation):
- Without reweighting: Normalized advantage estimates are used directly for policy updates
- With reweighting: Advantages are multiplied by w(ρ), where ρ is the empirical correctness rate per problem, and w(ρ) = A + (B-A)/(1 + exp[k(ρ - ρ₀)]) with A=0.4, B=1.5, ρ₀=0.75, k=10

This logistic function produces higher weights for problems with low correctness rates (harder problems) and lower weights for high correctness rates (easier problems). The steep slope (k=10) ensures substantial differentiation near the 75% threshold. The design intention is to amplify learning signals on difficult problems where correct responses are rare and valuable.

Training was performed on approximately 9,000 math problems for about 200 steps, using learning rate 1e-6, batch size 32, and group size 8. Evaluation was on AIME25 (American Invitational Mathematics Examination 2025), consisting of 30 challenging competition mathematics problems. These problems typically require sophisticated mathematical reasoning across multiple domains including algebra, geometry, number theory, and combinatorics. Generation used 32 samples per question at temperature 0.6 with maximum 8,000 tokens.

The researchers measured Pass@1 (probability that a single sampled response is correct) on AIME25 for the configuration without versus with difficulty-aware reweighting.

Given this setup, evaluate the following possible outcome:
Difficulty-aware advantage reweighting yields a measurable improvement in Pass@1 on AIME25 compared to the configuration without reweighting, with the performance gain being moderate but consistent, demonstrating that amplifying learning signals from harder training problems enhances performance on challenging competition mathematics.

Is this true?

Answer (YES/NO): YES